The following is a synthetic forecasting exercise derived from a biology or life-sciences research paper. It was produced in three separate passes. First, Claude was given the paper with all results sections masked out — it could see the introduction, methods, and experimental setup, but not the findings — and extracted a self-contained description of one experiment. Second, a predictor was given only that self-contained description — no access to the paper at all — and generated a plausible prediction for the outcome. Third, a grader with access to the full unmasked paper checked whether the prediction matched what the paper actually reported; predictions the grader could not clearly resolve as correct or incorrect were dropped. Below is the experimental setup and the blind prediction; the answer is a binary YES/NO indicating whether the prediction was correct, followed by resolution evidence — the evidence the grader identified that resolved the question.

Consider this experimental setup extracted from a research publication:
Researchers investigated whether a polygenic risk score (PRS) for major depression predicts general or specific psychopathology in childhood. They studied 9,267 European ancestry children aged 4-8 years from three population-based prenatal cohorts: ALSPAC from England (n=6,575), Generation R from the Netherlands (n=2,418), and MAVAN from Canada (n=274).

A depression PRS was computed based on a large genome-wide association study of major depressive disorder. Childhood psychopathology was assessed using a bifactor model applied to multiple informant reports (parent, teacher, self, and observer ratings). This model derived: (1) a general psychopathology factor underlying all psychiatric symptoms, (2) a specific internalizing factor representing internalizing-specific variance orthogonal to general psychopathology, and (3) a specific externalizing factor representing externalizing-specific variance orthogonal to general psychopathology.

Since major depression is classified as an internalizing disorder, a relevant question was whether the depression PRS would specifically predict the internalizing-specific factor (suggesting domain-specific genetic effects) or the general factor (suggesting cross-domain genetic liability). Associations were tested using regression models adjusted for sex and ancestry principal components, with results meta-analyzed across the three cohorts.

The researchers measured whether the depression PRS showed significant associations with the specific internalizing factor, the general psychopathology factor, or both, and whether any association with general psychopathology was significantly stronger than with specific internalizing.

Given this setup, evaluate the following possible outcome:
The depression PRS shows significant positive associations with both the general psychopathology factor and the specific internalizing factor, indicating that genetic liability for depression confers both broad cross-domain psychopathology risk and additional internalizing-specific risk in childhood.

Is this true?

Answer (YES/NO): YES